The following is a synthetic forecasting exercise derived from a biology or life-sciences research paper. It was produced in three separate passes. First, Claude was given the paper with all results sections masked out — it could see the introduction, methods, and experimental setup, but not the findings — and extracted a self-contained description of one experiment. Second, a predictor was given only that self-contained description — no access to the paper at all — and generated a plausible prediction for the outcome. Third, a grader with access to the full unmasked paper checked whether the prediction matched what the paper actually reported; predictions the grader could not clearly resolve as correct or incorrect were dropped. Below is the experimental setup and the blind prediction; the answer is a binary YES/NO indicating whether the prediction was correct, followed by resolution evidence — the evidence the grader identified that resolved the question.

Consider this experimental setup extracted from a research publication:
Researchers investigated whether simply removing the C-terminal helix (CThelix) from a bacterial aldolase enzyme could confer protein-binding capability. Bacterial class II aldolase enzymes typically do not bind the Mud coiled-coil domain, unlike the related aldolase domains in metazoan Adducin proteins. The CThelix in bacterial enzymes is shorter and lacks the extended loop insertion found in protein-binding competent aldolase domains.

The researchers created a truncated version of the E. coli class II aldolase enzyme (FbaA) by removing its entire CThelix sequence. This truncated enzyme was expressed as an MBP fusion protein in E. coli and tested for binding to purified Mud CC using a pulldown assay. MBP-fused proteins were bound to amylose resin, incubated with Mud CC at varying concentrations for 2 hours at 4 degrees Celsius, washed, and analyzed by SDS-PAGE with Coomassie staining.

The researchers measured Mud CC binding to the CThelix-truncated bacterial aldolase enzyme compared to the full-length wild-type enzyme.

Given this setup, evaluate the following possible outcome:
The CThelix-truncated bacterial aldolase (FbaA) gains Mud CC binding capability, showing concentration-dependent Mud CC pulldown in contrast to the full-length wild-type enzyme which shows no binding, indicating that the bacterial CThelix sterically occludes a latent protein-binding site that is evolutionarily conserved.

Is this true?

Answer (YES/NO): YES